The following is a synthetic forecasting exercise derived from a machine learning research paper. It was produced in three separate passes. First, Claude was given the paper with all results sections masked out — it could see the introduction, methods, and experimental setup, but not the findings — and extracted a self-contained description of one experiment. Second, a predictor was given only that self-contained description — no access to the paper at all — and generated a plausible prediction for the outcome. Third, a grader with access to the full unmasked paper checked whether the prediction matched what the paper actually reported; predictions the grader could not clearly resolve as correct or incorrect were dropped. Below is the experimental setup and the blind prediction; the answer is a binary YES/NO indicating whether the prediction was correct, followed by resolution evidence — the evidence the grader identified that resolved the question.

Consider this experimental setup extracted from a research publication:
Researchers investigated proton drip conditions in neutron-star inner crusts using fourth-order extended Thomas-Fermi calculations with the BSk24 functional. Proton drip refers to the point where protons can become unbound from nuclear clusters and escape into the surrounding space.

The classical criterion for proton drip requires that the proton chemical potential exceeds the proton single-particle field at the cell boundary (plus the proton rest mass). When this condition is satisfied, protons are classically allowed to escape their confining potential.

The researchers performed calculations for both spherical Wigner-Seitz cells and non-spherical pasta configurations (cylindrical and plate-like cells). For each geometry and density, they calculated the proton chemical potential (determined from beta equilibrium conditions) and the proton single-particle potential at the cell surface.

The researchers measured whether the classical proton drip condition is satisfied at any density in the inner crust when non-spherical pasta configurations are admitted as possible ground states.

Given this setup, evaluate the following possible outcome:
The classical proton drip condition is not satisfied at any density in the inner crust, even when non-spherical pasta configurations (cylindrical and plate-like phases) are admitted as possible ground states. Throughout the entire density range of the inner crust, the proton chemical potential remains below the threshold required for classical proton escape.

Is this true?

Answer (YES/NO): YES